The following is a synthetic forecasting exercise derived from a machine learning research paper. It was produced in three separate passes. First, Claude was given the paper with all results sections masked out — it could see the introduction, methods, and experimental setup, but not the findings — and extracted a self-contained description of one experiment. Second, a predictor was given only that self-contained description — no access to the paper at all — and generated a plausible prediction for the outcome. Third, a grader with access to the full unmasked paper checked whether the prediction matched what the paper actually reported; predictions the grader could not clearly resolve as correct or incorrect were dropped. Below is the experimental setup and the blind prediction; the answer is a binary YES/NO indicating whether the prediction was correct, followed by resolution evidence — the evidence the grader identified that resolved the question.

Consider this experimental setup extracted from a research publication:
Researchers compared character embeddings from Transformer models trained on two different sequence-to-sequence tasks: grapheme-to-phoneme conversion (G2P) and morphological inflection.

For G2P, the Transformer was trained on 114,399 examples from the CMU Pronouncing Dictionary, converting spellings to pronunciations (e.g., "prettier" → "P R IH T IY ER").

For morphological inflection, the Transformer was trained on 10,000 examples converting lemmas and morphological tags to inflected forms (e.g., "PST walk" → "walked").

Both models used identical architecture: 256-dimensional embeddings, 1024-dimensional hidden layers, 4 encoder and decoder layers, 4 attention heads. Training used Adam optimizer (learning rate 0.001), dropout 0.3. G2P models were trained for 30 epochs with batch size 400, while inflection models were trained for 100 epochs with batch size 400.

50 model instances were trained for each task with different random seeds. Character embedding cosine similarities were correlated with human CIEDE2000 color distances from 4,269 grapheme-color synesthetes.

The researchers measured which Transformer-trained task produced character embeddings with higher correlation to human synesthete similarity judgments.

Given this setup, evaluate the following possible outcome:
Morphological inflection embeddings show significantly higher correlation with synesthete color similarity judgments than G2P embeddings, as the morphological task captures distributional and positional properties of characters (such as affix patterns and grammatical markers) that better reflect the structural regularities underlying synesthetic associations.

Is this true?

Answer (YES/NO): NO